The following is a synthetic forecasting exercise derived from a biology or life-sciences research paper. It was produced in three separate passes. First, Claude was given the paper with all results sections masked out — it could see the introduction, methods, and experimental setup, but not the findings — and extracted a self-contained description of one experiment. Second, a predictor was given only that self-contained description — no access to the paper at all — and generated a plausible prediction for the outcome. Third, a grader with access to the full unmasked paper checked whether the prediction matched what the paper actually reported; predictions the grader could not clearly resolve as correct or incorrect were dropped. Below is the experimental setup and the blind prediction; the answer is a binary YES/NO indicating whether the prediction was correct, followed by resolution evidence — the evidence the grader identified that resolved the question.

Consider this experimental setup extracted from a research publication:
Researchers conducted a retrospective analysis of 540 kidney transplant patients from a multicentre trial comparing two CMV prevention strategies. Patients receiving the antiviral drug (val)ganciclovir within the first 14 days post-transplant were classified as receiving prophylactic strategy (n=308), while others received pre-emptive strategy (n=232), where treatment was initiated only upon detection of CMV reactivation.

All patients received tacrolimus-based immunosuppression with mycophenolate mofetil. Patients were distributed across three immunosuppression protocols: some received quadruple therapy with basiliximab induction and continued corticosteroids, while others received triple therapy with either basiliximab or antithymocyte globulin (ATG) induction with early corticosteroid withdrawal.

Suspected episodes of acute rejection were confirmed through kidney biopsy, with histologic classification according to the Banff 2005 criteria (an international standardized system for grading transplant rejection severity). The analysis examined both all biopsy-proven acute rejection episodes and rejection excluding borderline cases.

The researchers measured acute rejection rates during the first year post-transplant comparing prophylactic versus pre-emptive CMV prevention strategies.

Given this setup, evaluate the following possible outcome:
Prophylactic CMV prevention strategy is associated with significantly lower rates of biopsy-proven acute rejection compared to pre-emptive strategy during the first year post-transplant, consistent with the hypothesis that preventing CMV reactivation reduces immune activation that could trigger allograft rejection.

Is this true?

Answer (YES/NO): NO